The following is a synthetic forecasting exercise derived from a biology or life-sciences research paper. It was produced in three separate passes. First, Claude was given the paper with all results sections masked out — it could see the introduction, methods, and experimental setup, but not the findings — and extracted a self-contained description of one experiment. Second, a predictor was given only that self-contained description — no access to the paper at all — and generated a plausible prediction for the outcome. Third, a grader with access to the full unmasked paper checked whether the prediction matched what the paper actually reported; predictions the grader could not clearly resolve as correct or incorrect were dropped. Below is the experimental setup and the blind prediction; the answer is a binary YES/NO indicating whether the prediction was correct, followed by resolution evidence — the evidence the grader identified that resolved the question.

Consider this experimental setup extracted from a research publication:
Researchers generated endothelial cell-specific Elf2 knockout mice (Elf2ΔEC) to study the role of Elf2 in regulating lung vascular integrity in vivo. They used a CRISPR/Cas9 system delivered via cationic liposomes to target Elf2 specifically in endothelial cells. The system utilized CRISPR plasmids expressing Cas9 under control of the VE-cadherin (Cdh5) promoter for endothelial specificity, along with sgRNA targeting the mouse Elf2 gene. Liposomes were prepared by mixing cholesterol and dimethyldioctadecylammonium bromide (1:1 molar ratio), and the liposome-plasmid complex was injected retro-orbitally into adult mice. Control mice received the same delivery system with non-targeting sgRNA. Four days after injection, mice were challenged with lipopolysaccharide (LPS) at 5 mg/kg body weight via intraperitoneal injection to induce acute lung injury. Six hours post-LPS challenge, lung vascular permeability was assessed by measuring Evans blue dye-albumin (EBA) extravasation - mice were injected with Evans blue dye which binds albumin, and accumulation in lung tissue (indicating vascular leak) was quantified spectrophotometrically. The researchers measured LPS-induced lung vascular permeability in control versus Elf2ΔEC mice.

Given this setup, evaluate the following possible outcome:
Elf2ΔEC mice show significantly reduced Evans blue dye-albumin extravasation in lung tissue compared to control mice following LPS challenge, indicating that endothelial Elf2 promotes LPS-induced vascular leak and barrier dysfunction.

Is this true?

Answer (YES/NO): NO